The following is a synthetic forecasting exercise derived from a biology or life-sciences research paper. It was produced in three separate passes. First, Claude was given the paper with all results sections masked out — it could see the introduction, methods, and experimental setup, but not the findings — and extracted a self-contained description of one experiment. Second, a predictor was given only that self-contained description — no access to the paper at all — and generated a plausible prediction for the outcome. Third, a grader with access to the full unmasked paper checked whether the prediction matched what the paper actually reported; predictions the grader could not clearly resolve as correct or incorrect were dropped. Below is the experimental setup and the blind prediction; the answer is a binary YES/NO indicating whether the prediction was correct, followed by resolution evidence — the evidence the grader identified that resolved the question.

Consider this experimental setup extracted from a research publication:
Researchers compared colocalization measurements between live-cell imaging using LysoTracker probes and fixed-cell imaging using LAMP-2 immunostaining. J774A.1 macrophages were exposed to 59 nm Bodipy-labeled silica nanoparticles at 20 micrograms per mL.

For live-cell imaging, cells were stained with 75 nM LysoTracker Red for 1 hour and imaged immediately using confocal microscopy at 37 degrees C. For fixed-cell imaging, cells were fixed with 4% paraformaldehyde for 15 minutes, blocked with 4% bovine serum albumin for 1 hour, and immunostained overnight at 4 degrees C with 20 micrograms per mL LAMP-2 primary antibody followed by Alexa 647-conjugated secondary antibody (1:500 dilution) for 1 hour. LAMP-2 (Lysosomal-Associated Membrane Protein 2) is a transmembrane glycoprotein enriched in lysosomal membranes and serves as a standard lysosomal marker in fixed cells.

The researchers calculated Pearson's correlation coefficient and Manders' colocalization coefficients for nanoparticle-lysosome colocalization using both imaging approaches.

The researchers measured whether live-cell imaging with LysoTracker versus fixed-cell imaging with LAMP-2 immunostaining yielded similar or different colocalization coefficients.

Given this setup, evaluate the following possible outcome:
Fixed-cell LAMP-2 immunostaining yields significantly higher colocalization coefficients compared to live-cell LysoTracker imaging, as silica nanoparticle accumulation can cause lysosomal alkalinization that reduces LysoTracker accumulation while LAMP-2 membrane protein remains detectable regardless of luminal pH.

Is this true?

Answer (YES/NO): NO